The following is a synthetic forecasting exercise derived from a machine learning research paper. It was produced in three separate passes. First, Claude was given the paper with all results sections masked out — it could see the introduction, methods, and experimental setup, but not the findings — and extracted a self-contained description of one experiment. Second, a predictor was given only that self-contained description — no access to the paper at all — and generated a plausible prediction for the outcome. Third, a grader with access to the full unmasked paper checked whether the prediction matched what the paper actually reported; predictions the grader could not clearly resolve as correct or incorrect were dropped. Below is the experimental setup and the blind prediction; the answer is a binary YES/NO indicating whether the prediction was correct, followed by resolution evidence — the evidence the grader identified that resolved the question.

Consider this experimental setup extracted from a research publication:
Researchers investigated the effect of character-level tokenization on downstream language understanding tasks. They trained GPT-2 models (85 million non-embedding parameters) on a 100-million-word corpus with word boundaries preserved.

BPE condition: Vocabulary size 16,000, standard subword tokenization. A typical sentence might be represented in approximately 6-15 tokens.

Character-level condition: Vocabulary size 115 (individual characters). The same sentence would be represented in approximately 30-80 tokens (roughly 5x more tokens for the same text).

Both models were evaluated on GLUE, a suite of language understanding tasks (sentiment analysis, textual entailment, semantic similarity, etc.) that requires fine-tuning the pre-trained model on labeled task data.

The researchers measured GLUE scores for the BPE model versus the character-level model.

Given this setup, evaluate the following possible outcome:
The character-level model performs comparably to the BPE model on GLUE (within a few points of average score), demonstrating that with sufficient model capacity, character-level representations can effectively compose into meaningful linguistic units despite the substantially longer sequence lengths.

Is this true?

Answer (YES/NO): NO